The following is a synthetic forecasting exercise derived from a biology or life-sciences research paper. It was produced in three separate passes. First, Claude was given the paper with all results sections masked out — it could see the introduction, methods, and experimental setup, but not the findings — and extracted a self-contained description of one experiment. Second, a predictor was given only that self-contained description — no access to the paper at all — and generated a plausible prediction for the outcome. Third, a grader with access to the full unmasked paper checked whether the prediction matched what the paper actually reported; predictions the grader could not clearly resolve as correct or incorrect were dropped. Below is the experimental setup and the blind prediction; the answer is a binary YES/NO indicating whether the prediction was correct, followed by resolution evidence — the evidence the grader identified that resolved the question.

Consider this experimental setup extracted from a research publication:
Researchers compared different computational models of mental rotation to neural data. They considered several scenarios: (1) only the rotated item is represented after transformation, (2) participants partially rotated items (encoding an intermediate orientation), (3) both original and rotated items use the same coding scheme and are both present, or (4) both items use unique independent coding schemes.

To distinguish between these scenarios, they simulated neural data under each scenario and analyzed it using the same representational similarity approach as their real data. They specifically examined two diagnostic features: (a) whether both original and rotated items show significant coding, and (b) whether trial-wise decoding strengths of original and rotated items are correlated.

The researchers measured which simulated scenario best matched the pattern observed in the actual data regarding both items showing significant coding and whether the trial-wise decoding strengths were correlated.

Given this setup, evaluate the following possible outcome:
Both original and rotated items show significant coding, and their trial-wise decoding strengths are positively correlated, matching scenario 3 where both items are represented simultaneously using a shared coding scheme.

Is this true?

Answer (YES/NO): NO